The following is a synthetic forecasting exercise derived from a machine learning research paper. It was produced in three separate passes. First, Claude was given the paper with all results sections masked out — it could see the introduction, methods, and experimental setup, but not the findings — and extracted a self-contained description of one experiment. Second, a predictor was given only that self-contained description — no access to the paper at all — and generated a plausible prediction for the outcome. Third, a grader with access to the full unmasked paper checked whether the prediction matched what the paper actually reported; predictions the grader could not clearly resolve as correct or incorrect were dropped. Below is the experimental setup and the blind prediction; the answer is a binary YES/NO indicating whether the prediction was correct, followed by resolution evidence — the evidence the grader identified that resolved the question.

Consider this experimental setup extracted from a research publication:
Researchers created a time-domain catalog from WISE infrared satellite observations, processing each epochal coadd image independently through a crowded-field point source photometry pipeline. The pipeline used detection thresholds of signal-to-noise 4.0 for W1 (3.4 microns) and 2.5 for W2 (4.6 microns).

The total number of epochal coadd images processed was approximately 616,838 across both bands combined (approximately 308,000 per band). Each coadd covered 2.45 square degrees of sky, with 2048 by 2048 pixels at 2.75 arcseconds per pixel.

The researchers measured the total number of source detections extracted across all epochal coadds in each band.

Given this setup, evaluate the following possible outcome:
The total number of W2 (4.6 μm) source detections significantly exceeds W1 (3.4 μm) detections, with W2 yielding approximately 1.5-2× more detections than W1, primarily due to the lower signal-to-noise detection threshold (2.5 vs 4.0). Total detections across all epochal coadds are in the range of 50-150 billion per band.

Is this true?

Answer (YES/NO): NO